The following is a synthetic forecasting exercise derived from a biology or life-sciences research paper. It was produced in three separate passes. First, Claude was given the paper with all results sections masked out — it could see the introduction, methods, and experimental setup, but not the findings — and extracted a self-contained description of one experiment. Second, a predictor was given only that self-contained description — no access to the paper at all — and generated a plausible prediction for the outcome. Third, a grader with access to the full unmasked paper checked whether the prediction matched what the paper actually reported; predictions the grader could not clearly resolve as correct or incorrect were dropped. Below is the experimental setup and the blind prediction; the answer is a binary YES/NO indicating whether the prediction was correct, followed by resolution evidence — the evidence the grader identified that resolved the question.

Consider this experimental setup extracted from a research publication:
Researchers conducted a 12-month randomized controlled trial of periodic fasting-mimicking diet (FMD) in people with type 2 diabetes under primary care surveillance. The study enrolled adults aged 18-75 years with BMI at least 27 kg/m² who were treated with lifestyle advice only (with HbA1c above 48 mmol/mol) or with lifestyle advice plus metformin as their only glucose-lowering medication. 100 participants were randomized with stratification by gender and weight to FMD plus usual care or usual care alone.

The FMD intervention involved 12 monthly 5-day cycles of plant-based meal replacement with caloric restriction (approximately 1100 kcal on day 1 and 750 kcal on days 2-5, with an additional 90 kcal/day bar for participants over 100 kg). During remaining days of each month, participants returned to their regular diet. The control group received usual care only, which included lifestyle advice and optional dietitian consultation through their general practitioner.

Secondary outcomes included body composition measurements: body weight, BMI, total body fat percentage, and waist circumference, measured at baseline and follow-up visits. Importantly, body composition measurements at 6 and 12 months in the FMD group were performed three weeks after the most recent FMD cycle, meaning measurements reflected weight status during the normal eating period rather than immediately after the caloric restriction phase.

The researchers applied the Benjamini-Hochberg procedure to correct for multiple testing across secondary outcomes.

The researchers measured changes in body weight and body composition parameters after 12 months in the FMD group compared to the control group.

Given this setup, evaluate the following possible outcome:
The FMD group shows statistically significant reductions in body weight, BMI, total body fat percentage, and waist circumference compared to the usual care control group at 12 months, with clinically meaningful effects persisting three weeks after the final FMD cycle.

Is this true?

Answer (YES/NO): YES